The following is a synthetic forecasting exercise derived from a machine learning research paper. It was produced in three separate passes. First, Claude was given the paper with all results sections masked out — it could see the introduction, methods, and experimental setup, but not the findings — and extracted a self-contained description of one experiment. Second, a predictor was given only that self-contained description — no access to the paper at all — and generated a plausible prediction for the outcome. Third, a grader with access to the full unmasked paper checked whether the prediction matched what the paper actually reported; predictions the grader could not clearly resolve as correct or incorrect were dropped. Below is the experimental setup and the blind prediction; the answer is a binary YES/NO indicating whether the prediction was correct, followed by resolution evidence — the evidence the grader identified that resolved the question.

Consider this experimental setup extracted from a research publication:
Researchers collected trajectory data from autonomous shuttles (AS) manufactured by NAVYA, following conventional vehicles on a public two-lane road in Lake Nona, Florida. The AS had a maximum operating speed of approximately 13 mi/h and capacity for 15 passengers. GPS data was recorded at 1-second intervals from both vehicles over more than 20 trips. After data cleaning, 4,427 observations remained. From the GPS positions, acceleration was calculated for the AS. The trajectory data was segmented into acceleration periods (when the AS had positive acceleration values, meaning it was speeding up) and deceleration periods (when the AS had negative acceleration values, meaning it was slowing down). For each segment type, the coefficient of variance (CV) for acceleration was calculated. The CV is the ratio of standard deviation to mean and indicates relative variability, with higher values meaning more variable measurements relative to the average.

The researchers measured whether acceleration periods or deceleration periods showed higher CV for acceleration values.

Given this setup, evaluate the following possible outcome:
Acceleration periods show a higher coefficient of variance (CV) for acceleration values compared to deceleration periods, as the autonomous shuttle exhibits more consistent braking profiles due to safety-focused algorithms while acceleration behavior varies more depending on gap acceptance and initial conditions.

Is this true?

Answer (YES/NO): NO